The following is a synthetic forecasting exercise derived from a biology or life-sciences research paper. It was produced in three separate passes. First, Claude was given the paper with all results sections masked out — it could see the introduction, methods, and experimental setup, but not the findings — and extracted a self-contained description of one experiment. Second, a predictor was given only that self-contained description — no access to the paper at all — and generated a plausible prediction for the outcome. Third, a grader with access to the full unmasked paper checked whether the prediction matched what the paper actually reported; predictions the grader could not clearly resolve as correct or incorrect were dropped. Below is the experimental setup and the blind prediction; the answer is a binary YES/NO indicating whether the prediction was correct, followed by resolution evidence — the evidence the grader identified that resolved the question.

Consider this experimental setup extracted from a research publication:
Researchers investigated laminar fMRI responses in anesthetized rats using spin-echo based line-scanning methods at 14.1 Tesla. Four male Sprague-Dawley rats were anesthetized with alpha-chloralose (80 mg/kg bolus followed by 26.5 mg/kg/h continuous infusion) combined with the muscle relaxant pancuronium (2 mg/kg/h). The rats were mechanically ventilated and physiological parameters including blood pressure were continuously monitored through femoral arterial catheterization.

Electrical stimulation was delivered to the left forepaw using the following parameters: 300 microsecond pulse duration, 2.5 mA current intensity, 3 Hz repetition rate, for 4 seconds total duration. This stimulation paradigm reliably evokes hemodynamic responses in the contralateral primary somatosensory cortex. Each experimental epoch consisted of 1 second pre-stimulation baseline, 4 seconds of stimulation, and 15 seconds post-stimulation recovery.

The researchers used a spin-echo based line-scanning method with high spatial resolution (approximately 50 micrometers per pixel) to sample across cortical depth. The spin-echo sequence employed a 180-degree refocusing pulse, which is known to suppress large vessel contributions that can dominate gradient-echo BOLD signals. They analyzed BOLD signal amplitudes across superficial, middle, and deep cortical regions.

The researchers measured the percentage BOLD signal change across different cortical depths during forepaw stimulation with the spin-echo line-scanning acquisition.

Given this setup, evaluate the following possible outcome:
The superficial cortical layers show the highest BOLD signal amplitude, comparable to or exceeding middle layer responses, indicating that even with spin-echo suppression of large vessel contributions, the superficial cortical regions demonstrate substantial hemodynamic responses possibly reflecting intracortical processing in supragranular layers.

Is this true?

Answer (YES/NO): NO